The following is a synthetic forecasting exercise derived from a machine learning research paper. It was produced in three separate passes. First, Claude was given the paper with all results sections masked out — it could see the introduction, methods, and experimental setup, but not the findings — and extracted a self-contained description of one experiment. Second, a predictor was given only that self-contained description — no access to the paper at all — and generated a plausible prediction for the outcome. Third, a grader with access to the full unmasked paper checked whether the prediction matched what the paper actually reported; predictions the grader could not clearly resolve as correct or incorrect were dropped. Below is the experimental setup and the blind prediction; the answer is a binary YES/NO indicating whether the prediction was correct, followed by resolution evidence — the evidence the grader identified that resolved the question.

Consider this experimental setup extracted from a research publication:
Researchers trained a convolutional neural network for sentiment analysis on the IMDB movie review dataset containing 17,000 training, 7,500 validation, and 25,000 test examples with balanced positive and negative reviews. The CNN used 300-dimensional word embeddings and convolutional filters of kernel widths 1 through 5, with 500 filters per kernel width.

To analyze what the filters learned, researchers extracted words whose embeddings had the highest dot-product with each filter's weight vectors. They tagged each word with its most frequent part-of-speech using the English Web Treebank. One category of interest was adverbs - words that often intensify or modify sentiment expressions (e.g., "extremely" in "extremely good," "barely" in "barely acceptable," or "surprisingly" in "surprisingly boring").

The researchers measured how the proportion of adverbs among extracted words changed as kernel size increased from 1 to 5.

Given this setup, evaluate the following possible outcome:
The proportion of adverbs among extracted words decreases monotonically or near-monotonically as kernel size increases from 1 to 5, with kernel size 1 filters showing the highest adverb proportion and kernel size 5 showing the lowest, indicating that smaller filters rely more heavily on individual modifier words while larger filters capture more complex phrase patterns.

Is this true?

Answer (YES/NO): NO